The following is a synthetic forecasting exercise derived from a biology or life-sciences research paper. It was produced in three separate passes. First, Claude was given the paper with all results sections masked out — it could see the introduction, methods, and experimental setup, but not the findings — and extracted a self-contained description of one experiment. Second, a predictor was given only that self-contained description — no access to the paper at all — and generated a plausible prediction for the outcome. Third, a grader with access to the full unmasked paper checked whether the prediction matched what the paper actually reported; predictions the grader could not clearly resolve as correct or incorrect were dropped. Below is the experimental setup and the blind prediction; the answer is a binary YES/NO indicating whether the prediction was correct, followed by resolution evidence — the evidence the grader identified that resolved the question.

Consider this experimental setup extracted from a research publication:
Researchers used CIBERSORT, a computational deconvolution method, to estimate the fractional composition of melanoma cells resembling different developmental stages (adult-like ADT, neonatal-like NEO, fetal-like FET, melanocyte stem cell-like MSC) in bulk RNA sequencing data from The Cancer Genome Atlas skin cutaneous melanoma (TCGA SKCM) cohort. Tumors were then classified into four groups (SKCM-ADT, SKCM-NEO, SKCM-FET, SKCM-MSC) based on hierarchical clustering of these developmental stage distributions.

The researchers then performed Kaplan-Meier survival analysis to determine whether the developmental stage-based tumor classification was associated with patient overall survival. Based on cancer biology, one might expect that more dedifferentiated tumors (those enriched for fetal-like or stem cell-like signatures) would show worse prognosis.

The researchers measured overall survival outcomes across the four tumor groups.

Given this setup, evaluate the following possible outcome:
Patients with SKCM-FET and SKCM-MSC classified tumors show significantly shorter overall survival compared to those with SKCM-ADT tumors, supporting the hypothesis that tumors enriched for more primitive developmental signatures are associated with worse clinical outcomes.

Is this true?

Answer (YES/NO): NO